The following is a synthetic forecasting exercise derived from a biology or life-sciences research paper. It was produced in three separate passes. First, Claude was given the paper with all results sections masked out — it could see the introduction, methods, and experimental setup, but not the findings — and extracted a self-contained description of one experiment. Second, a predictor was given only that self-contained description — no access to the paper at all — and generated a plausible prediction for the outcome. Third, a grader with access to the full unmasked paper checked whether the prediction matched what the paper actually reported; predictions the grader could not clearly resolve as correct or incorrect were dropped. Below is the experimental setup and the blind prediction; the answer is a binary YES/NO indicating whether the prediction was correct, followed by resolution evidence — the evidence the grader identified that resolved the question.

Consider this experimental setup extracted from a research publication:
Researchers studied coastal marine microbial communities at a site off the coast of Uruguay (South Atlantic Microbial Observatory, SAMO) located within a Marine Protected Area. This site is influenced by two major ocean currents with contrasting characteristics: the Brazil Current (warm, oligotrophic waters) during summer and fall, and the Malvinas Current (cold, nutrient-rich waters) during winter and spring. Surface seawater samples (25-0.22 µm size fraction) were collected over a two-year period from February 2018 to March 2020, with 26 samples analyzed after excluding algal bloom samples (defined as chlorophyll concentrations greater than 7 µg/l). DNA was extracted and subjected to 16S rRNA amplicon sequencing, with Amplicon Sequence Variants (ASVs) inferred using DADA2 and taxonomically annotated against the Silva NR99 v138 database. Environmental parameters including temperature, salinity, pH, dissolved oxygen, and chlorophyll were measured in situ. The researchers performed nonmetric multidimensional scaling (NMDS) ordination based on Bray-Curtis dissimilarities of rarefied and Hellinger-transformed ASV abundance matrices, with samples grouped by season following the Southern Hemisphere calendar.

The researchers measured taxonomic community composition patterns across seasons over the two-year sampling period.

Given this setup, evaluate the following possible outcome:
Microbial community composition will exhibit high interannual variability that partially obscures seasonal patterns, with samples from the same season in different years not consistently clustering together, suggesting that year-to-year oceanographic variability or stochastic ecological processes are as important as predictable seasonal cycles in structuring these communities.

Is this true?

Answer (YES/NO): NO